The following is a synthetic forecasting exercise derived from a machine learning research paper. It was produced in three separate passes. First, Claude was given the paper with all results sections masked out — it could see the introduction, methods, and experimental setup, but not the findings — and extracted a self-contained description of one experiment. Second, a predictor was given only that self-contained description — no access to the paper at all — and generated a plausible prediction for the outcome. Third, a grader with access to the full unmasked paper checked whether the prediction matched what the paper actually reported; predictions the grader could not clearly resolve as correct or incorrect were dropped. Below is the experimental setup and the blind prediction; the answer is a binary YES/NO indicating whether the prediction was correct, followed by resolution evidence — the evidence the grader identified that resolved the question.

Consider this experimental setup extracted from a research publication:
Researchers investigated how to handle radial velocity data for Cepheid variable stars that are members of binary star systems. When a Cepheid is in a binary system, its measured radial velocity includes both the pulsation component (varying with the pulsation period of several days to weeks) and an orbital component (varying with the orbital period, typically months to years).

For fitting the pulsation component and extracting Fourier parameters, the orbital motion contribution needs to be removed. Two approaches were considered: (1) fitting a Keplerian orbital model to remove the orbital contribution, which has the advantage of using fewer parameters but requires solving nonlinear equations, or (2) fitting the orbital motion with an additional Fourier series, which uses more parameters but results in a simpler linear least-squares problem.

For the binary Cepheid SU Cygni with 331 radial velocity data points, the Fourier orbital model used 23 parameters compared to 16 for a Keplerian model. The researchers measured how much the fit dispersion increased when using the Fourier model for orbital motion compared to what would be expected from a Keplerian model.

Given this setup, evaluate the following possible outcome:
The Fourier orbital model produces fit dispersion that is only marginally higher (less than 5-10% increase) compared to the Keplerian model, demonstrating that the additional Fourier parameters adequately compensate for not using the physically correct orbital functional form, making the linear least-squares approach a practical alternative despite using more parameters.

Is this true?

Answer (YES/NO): YES